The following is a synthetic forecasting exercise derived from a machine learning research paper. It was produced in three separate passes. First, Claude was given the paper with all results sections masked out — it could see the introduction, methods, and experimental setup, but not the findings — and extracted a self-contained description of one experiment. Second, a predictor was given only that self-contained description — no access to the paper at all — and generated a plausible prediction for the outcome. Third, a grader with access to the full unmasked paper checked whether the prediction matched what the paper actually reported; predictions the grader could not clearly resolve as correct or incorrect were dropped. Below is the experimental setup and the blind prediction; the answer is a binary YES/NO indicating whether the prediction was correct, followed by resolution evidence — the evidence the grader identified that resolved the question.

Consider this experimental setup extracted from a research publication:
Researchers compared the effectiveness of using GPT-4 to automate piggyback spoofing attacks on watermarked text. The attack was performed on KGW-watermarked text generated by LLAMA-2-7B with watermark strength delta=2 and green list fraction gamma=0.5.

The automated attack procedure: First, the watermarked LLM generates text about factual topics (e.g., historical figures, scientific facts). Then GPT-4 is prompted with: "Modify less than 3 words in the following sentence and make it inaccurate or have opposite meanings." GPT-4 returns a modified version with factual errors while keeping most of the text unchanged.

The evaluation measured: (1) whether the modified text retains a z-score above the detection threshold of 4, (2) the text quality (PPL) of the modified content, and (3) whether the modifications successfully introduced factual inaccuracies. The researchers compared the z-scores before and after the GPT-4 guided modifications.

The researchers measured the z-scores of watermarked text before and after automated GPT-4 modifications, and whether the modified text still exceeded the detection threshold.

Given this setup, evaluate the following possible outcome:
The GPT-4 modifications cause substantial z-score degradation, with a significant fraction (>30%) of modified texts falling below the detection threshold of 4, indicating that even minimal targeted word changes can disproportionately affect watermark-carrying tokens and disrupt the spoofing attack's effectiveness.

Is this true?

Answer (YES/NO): NO